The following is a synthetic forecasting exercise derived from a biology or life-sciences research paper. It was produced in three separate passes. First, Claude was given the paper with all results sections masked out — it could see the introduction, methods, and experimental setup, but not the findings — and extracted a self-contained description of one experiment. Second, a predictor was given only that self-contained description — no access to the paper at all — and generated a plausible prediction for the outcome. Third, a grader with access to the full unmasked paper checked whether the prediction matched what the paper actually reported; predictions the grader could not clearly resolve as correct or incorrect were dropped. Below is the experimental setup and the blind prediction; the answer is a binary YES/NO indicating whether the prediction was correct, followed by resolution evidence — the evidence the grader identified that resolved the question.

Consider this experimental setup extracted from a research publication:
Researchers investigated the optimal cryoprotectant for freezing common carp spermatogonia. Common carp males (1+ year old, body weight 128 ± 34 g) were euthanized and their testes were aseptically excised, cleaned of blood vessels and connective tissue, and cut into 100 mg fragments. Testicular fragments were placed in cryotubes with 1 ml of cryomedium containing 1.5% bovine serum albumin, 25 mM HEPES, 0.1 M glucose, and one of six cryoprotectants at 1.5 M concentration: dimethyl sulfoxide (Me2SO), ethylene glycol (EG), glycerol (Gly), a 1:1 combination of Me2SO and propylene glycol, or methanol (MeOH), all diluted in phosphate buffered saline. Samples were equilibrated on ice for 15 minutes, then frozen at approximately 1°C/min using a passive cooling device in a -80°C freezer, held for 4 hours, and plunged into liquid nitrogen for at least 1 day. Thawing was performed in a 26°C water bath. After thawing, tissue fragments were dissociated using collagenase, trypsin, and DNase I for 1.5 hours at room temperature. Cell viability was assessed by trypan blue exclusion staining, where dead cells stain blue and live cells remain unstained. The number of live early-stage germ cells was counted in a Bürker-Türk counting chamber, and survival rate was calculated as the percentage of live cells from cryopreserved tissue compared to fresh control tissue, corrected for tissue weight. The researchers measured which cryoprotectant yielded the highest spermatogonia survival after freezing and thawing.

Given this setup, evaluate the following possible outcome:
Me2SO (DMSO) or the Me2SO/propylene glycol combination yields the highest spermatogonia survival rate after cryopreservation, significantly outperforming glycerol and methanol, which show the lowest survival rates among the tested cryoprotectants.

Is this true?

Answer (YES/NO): NO